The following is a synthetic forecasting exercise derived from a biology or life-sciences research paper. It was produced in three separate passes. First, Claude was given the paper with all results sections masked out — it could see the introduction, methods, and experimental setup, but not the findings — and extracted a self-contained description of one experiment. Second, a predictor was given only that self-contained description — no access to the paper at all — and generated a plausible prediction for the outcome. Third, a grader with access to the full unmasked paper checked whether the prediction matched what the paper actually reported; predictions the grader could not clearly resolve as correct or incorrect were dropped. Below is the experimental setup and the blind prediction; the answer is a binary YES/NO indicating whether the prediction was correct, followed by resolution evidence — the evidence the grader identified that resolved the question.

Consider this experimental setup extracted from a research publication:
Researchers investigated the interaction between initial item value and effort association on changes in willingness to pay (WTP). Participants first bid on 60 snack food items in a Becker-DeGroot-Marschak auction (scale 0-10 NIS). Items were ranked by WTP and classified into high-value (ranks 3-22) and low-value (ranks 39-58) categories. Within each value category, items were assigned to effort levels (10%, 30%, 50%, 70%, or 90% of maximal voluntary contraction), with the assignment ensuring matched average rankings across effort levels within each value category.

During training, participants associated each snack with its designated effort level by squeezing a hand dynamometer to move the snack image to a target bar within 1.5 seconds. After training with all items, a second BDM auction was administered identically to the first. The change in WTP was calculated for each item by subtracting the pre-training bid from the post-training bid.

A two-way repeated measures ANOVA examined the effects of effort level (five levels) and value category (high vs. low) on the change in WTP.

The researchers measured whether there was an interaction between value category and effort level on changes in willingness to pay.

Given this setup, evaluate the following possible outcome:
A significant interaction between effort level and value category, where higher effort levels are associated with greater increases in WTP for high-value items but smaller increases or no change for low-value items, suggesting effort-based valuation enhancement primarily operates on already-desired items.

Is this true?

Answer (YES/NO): NO